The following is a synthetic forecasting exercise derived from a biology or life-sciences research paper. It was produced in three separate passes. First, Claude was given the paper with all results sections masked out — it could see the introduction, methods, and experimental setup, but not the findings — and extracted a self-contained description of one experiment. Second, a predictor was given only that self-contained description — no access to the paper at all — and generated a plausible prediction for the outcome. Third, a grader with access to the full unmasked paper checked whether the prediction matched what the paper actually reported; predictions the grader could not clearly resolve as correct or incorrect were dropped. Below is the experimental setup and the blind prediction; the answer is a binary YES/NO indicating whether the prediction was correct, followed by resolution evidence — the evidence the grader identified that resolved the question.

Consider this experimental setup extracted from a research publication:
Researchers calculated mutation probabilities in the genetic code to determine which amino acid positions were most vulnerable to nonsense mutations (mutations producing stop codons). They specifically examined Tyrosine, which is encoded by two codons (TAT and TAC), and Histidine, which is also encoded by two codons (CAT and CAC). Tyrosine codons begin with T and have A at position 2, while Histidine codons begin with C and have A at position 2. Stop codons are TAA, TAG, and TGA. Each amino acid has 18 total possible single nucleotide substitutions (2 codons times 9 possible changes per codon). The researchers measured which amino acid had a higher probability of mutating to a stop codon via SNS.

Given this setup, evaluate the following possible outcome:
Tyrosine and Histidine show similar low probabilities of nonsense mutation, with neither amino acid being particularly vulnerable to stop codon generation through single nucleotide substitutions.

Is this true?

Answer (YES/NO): NO